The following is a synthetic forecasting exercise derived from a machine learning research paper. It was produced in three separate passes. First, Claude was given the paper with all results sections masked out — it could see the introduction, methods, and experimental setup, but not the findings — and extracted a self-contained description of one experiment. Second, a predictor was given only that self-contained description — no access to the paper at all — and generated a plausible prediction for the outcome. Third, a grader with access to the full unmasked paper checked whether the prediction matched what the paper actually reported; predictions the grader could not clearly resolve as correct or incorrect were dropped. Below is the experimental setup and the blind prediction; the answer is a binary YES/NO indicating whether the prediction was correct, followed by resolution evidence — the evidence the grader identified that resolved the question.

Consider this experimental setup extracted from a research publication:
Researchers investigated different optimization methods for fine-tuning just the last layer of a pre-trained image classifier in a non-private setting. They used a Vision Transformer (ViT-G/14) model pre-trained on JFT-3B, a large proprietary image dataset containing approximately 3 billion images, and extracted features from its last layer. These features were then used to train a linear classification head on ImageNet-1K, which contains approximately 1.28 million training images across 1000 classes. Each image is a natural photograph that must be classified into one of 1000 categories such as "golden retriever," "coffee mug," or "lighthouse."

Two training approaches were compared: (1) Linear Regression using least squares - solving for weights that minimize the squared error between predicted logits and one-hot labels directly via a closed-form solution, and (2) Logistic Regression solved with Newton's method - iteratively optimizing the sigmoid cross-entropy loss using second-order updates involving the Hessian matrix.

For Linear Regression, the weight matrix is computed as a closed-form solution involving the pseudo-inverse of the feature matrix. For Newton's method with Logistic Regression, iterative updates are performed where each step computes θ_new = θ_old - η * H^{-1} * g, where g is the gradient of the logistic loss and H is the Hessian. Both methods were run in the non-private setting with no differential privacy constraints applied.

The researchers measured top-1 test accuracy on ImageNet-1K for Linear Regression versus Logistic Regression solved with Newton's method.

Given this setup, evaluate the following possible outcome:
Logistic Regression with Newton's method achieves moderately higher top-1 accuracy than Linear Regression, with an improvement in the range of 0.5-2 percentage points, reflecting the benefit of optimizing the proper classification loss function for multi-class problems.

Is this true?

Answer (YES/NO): YES